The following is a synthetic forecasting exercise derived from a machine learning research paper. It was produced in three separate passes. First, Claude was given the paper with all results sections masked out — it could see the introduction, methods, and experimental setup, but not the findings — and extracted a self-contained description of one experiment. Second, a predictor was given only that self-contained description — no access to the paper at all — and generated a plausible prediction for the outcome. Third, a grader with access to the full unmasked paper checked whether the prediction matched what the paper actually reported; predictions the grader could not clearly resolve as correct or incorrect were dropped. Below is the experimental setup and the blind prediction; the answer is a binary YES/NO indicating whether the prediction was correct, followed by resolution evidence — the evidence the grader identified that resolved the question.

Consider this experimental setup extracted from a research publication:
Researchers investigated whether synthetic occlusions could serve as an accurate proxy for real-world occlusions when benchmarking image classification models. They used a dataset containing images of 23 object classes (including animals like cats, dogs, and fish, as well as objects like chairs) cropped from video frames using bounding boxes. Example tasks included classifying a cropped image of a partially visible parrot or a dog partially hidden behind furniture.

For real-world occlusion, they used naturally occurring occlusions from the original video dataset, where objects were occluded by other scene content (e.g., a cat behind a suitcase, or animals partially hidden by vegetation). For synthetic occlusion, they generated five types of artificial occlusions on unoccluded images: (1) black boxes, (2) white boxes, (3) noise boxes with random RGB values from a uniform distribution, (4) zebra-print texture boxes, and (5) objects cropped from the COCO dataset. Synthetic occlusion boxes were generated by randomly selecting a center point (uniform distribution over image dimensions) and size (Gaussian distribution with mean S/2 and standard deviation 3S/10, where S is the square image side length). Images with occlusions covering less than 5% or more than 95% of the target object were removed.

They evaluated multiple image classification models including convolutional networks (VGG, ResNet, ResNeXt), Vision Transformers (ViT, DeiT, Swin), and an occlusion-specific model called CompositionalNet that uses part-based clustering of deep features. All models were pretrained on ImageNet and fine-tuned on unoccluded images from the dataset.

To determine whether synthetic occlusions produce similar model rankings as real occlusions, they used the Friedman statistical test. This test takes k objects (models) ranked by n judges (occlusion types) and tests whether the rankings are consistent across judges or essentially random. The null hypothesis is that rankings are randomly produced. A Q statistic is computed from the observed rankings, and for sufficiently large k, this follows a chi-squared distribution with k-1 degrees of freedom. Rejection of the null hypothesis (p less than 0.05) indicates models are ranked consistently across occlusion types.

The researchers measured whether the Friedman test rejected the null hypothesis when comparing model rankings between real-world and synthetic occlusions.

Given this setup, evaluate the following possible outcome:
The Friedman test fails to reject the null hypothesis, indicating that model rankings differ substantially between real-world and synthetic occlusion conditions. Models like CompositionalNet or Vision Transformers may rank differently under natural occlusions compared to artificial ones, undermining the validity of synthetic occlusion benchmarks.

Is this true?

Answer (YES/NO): NO